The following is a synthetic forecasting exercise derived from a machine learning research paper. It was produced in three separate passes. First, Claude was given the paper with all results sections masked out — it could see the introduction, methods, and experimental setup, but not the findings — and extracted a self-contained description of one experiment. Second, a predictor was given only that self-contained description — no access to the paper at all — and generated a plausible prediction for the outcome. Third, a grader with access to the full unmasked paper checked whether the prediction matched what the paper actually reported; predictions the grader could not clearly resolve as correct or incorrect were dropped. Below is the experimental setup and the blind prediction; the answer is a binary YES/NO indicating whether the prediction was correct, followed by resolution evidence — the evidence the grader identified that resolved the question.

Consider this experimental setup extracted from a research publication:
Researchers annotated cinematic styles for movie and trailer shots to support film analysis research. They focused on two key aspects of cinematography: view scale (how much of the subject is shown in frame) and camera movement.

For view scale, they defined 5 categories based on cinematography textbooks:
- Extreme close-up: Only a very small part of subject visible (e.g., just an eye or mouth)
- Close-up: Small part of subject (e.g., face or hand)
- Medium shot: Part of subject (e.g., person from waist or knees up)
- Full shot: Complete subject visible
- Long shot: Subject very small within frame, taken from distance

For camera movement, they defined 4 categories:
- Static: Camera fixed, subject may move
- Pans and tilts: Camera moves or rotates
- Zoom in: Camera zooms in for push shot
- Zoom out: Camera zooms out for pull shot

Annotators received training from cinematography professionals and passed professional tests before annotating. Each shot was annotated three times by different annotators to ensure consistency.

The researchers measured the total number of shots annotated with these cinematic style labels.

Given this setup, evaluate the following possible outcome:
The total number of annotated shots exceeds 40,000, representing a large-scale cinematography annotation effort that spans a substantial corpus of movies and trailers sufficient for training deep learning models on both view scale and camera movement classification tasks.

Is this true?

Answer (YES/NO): YES